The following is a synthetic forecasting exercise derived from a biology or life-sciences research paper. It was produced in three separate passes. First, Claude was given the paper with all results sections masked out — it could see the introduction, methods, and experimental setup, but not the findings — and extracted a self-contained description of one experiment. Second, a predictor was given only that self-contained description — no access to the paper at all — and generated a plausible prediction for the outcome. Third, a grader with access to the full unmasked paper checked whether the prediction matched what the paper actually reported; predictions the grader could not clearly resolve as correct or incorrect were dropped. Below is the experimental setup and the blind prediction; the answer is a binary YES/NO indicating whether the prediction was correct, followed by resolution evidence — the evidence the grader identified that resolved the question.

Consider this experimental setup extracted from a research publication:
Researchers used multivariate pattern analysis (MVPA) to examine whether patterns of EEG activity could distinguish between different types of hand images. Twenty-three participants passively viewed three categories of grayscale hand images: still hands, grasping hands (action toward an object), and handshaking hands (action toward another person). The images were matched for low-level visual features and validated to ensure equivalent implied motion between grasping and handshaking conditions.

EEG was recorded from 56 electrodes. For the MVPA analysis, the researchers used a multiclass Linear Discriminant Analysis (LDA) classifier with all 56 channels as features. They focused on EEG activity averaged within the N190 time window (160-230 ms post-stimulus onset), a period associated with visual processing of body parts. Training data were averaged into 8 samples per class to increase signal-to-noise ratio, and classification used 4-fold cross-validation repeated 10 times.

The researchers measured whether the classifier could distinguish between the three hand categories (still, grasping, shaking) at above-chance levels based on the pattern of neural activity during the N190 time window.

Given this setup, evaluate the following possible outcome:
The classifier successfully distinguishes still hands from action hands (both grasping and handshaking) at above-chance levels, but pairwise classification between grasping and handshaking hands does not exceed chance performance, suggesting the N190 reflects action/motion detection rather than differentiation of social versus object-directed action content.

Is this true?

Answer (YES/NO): NO